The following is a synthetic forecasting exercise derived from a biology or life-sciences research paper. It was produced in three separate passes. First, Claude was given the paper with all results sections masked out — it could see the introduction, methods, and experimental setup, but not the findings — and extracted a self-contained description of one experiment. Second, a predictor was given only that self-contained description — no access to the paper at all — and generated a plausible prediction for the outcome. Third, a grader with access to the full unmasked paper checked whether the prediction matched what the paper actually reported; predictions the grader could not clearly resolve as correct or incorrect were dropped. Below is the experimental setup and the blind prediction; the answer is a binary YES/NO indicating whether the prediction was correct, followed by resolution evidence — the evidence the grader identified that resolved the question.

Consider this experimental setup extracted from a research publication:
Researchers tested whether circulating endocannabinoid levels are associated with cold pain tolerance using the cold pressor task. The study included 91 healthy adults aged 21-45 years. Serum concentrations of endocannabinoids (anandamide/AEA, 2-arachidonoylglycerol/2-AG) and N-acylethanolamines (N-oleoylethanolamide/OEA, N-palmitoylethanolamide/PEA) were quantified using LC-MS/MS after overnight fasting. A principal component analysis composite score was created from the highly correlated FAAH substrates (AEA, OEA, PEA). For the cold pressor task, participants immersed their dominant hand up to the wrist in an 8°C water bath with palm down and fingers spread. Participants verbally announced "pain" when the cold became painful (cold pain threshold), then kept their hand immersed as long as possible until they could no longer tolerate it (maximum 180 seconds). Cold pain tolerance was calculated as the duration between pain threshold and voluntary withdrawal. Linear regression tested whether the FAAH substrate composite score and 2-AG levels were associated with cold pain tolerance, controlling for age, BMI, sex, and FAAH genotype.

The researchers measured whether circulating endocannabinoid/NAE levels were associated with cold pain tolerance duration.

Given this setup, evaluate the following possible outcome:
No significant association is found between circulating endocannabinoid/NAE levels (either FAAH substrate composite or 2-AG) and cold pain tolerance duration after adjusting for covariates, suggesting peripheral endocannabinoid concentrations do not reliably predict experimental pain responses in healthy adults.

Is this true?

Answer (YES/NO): YES